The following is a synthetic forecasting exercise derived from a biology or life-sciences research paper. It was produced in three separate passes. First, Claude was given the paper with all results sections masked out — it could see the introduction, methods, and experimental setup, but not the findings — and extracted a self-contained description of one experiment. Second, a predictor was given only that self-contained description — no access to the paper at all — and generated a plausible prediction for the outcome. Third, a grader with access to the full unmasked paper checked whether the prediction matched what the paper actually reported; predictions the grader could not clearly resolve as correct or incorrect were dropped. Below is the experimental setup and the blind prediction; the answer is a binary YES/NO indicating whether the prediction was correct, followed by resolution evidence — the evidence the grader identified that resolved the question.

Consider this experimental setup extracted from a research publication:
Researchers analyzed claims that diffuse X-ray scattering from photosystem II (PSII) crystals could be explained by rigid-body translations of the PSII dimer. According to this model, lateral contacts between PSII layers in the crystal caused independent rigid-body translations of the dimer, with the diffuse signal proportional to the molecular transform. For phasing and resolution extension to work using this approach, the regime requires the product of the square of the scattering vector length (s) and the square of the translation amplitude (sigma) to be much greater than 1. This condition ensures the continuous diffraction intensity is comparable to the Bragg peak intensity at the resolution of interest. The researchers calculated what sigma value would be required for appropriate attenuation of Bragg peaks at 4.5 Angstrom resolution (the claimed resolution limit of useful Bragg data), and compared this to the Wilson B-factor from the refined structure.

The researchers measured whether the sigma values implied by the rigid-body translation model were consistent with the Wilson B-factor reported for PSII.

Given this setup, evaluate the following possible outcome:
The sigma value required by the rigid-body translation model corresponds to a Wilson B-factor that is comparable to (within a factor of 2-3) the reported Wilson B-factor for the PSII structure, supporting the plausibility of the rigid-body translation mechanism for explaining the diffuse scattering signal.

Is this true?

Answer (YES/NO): NO